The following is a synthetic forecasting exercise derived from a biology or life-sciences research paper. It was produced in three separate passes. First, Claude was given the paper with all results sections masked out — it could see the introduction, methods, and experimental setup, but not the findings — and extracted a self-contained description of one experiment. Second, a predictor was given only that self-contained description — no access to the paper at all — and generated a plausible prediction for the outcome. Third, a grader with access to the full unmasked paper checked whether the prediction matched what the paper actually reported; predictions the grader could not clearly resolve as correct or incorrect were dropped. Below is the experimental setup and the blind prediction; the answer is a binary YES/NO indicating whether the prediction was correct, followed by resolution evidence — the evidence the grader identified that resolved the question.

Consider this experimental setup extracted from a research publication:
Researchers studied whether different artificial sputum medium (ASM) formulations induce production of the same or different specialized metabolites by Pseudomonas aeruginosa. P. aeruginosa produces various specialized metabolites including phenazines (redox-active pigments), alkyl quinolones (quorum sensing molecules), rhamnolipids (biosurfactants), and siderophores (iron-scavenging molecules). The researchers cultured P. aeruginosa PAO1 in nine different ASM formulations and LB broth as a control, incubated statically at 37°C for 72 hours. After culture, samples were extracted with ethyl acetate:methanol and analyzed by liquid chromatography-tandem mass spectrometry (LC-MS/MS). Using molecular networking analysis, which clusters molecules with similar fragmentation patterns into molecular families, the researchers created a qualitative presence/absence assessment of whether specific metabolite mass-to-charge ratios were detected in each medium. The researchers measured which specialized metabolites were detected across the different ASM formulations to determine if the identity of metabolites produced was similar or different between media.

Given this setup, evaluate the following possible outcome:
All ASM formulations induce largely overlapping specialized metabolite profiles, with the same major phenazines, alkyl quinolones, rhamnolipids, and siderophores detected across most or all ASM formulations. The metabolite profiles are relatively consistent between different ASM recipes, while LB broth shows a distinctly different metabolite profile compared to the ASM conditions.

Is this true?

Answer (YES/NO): NO